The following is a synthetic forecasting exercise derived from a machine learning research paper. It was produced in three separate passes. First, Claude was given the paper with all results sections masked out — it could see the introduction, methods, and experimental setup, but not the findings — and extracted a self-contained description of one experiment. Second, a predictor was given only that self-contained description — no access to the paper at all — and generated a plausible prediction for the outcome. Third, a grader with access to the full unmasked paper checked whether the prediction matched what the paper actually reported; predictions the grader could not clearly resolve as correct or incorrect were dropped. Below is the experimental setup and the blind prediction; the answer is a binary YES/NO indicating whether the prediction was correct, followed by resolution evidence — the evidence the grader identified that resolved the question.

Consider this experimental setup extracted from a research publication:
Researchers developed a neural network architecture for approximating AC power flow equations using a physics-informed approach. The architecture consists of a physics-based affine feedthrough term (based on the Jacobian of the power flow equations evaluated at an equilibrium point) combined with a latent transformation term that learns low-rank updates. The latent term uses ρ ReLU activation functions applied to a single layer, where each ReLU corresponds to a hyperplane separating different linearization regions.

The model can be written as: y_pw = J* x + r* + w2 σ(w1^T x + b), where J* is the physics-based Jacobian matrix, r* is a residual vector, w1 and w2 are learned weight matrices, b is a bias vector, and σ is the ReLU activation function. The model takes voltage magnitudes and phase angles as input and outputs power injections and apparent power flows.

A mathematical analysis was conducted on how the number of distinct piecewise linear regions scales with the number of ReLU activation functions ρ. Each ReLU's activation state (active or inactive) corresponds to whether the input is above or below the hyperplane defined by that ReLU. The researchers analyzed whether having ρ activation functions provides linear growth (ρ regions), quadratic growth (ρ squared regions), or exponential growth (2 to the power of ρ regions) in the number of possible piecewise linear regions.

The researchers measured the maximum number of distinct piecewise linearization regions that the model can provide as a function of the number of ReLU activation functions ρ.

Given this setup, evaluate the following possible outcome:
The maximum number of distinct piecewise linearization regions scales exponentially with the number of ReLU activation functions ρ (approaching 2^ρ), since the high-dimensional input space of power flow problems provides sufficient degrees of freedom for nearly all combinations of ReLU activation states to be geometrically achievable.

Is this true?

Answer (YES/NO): YES